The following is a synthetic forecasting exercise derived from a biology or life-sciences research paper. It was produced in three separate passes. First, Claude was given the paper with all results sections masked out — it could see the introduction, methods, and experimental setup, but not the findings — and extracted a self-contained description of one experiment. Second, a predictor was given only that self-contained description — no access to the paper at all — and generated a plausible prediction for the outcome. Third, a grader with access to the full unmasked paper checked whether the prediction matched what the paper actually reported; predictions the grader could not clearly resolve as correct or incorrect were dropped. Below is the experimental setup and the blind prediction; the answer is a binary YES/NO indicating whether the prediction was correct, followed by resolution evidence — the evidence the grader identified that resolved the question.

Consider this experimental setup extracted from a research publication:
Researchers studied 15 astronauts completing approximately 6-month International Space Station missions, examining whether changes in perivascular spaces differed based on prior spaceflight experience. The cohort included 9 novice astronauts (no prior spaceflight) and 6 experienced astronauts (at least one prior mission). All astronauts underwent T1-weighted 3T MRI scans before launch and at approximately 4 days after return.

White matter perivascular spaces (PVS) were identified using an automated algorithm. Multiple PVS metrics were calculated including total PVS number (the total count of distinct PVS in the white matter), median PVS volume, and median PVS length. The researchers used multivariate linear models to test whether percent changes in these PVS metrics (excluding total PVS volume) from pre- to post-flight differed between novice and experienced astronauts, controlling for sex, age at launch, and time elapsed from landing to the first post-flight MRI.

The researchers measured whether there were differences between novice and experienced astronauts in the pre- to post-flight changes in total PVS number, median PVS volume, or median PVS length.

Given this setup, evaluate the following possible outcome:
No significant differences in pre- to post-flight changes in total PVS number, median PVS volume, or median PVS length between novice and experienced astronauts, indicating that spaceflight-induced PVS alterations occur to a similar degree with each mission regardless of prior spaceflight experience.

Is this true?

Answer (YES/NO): YES